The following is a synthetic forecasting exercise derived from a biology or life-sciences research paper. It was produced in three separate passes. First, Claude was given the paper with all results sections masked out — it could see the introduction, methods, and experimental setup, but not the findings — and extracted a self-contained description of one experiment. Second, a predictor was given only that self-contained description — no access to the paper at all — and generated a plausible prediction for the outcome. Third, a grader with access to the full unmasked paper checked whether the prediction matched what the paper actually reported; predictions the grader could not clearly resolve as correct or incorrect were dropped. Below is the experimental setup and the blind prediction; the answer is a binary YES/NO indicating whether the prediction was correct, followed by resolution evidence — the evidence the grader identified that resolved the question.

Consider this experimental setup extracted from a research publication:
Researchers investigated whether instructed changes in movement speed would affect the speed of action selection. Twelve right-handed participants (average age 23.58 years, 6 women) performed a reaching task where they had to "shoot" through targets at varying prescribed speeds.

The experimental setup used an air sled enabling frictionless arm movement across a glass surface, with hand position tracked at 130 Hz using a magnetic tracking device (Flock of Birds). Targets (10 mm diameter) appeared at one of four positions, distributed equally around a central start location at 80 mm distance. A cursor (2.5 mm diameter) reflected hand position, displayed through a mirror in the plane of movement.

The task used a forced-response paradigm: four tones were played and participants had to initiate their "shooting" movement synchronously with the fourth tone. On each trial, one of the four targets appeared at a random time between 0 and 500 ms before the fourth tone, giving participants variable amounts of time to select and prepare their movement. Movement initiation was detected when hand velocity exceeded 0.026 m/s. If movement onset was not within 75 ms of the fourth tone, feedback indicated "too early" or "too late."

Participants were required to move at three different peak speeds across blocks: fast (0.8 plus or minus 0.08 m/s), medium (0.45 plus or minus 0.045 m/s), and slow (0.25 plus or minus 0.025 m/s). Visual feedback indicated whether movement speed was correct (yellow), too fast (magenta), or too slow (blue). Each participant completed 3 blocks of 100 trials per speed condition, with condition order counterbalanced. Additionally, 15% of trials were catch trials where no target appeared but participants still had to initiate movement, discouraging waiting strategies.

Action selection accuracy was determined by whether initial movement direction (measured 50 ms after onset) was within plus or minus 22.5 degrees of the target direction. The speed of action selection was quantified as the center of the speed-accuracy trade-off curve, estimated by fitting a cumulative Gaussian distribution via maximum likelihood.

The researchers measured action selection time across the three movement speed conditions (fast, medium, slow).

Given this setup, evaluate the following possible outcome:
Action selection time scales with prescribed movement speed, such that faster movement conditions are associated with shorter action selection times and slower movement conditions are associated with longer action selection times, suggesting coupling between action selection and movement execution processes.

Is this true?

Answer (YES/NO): YES